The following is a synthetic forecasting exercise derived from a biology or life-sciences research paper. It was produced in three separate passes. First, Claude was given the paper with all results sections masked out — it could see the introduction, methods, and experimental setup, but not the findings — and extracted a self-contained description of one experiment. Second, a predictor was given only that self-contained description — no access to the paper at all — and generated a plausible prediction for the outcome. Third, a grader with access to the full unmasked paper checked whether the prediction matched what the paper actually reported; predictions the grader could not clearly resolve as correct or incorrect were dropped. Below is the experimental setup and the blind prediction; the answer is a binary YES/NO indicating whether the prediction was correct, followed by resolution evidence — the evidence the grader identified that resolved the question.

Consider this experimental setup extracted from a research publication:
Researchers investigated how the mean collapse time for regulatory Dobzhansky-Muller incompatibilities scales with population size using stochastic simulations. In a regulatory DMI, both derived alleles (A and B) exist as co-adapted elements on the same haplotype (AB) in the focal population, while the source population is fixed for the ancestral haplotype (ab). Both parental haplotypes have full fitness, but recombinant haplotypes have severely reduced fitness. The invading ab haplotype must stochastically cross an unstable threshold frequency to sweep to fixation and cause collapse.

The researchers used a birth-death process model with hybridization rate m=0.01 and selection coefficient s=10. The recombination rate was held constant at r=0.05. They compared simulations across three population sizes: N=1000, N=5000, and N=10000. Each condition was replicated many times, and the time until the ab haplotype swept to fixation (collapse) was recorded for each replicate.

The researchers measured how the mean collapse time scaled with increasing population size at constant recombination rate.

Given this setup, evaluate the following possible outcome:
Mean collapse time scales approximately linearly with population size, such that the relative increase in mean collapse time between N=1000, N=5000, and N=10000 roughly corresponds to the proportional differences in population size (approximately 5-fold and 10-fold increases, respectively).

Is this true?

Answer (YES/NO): NO